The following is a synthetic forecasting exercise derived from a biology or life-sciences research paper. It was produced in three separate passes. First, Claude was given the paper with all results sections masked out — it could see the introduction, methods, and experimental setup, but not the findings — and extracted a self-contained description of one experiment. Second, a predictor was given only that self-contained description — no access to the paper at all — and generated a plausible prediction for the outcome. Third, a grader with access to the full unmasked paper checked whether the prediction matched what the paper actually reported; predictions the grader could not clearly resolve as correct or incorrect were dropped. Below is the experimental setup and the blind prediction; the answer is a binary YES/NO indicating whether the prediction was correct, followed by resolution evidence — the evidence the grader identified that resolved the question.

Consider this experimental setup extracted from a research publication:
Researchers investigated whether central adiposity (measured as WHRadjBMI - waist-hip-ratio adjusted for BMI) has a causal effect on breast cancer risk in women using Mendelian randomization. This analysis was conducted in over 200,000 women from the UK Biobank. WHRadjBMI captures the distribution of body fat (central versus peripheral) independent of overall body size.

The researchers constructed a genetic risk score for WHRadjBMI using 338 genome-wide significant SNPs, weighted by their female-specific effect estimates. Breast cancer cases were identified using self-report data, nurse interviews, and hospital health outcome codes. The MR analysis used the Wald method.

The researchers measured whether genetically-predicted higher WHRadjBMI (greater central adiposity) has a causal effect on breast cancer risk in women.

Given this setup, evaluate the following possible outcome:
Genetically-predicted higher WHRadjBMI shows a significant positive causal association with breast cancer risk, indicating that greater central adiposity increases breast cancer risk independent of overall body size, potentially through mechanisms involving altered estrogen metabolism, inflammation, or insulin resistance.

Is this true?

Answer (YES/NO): NO